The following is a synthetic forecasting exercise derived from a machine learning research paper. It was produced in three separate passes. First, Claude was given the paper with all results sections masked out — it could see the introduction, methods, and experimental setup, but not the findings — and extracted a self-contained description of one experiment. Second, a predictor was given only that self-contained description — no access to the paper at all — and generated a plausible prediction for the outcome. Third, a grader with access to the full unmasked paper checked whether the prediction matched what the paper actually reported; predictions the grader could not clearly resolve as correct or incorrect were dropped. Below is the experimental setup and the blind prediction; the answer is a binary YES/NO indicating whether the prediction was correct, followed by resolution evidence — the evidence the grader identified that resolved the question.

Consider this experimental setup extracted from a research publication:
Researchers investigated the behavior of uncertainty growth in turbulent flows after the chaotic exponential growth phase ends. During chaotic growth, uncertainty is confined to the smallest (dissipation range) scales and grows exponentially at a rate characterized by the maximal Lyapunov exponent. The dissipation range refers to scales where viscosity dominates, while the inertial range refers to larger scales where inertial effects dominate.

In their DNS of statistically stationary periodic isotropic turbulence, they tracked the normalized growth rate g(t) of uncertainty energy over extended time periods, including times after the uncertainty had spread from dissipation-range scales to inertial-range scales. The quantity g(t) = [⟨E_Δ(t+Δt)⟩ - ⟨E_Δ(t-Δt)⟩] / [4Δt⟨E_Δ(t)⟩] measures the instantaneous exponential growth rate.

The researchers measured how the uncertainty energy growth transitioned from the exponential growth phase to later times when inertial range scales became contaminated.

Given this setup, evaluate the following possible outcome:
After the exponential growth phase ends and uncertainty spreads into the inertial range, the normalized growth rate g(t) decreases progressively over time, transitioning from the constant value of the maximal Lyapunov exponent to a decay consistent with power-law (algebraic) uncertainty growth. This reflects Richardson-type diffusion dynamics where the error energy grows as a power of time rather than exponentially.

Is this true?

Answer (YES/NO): YES